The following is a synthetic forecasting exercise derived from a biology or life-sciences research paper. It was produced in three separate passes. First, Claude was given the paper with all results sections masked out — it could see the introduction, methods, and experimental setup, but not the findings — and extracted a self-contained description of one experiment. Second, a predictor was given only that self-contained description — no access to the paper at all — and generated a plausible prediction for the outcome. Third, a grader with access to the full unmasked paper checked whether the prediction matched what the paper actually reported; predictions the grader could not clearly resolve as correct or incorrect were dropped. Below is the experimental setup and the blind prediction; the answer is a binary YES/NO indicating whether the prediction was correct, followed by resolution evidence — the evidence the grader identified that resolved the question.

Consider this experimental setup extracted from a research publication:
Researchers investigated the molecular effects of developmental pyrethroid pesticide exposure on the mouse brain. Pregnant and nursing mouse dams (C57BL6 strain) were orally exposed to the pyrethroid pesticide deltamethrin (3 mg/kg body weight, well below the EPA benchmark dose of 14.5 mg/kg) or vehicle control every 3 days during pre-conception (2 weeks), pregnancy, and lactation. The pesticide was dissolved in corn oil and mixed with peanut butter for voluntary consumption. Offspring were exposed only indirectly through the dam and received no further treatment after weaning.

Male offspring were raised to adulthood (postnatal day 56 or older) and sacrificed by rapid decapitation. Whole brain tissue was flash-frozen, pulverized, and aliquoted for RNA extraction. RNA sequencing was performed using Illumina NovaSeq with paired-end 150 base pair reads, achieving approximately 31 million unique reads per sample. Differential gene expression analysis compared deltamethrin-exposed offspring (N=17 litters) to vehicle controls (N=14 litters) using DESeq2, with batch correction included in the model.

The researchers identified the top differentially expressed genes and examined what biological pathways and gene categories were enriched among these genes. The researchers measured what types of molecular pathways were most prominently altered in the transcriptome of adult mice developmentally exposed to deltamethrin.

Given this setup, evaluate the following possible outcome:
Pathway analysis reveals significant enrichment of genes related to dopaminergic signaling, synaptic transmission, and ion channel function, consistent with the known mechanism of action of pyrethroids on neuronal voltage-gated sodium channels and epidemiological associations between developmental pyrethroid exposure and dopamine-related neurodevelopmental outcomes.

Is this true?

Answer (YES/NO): NO